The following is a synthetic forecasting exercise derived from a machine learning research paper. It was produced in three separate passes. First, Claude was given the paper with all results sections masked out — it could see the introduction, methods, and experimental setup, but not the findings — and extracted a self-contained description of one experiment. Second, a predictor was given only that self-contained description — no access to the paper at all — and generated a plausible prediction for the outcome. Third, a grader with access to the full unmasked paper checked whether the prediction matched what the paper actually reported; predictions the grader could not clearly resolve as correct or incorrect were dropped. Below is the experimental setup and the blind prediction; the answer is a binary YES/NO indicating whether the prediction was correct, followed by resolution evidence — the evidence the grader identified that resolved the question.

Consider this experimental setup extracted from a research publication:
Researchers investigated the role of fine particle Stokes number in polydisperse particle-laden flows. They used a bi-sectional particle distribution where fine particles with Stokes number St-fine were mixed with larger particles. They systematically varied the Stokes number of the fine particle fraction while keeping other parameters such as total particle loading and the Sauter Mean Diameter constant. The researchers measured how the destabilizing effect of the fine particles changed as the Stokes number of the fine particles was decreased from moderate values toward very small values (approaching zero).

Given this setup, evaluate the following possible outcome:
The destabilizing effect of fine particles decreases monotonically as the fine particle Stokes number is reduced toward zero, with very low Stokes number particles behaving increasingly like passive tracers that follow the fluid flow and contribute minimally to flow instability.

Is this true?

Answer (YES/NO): NO